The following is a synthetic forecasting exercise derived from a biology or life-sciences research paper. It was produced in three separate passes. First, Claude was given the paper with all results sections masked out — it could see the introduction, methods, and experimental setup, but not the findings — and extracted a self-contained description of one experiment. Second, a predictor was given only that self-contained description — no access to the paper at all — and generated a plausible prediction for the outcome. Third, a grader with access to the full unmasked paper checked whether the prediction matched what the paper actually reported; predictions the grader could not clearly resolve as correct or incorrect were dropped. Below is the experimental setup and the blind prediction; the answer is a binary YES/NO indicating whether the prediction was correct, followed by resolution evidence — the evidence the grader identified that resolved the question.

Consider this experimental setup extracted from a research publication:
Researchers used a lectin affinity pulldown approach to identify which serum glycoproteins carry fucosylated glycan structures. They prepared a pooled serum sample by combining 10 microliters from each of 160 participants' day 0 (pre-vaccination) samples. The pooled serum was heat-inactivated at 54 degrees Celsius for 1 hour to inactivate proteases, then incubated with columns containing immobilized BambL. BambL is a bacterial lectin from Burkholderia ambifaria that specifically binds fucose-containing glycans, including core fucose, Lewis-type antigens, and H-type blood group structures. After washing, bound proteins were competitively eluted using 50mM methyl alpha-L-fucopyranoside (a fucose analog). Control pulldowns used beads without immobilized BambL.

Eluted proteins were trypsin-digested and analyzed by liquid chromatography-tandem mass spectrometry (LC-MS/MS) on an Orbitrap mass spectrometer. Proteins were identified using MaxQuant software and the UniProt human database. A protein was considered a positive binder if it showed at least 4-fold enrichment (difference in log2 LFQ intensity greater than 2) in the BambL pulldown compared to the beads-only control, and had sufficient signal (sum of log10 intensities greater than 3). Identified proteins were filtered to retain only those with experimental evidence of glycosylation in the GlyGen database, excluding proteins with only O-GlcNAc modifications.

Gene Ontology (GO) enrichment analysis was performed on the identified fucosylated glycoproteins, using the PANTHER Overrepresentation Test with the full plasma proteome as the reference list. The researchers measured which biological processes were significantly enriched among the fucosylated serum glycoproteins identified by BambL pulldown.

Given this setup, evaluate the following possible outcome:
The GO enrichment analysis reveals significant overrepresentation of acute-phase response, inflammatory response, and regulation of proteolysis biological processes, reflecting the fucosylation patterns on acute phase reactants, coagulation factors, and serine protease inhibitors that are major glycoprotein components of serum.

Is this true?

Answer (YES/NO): NO